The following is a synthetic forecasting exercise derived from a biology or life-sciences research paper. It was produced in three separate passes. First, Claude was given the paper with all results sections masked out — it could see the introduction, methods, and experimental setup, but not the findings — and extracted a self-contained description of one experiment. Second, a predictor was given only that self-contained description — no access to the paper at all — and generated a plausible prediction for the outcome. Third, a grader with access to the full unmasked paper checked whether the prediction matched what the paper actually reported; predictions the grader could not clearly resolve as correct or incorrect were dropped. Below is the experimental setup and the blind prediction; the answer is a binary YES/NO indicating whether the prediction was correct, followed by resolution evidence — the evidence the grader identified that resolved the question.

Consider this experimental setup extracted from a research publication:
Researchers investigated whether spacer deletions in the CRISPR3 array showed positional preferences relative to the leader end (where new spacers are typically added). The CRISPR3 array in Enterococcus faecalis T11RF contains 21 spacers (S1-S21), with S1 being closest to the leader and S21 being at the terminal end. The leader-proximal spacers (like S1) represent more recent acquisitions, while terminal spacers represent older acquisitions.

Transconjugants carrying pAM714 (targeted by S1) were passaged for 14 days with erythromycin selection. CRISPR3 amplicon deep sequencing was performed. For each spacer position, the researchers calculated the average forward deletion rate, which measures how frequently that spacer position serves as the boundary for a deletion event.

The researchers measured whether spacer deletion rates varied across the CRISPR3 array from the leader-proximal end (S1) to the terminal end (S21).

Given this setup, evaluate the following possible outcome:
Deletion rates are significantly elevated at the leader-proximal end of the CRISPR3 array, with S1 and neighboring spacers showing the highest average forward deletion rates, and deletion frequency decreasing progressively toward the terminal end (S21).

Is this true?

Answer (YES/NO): NO